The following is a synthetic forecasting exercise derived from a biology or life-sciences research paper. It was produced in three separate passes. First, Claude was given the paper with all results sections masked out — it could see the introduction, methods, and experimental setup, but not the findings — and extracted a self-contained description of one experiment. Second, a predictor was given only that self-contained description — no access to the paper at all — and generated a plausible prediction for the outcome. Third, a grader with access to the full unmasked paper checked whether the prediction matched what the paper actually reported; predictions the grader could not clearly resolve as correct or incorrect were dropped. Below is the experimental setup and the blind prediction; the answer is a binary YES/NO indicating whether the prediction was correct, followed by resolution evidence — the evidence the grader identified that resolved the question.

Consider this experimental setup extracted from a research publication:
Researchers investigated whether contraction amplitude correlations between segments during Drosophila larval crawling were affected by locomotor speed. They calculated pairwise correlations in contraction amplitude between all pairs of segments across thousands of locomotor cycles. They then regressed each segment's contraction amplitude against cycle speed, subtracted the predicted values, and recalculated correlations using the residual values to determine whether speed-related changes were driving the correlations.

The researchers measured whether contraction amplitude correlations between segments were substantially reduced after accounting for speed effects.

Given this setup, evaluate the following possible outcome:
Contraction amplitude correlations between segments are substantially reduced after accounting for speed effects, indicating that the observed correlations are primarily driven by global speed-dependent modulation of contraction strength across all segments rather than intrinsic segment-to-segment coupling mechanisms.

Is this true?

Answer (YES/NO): NO